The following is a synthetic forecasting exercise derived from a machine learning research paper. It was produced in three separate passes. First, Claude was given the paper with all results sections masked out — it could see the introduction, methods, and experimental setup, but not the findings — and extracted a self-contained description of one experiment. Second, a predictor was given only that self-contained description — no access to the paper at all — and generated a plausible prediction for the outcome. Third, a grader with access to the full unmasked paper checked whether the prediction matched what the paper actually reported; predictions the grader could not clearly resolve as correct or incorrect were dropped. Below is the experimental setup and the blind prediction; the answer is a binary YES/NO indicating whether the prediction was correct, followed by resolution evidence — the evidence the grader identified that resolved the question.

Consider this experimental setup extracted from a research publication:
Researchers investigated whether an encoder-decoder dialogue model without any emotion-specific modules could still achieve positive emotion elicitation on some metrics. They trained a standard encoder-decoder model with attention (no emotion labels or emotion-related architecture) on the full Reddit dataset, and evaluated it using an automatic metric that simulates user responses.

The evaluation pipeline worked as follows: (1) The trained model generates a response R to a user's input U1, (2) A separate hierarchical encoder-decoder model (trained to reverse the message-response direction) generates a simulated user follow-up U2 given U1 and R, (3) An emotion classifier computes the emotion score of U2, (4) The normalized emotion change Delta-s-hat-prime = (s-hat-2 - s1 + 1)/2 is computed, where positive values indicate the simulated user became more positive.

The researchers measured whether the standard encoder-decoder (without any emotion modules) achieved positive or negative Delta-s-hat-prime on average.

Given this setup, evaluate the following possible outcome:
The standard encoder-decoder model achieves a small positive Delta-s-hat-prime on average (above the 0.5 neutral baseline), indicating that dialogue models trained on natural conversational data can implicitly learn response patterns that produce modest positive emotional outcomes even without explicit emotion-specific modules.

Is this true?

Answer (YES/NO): NO